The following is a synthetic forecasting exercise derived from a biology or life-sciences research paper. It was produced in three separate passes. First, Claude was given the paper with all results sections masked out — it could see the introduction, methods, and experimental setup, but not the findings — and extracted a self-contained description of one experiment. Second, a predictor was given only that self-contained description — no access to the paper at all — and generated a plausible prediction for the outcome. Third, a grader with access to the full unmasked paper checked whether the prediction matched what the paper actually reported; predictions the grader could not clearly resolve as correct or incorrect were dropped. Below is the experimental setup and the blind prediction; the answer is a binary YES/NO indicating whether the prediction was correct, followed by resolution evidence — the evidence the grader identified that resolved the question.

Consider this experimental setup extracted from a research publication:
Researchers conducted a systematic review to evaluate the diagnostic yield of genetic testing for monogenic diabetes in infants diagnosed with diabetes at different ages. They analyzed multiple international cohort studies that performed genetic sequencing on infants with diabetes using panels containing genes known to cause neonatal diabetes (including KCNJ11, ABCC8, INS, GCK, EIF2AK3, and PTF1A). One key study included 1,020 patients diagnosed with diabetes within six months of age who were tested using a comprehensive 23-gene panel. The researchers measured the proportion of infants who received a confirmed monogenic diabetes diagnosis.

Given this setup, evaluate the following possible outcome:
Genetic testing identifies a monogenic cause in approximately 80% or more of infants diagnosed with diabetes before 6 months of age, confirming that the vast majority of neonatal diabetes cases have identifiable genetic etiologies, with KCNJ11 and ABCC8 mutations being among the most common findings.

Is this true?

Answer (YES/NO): YES